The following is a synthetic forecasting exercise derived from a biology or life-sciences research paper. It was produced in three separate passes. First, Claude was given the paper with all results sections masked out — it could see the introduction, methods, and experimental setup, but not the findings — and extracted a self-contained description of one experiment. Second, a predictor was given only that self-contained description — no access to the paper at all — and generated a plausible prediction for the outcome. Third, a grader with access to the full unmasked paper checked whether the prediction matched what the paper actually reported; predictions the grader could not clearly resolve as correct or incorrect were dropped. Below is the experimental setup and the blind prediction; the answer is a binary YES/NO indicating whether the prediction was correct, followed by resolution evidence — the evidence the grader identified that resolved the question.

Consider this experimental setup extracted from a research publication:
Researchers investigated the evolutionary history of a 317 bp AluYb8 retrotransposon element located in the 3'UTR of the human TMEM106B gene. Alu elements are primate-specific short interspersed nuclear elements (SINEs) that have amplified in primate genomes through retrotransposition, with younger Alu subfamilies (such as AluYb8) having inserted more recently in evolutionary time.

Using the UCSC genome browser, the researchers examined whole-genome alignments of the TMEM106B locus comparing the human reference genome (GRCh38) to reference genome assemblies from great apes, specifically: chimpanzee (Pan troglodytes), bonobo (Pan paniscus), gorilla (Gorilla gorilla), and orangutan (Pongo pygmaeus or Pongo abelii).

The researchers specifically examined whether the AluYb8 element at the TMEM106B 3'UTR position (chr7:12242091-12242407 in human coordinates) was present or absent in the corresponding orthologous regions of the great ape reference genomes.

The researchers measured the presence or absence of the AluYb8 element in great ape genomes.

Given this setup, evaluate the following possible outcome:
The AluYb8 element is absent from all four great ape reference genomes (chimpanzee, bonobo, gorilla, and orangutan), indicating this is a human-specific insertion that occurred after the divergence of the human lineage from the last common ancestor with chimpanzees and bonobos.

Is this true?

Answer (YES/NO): YES